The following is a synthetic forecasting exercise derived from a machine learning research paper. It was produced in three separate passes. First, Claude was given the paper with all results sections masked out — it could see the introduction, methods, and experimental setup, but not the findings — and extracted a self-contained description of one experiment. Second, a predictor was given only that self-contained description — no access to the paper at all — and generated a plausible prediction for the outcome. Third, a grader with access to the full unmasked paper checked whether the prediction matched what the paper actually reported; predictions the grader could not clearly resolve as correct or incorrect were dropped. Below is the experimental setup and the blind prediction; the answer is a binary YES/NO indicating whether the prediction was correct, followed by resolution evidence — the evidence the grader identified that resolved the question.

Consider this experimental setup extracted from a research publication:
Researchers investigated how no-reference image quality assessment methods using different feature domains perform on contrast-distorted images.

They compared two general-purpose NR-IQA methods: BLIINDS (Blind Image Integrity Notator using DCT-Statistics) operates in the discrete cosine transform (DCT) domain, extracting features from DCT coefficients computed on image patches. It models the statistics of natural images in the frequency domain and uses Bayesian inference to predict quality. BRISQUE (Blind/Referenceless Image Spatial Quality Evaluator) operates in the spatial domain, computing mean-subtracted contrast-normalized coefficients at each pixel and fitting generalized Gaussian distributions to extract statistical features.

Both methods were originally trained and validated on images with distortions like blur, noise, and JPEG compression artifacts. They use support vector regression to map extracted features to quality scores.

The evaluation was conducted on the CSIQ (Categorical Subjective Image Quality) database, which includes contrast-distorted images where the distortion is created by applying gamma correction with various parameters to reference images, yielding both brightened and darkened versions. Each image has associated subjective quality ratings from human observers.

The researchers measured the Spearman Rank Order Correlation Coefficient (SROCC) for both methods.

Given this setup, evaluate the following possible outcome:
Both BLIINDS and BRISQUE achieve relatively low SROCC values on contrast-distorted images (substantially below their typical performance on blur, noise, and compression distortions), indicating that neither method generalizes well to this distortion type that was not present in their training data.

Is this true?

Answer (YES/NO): YES